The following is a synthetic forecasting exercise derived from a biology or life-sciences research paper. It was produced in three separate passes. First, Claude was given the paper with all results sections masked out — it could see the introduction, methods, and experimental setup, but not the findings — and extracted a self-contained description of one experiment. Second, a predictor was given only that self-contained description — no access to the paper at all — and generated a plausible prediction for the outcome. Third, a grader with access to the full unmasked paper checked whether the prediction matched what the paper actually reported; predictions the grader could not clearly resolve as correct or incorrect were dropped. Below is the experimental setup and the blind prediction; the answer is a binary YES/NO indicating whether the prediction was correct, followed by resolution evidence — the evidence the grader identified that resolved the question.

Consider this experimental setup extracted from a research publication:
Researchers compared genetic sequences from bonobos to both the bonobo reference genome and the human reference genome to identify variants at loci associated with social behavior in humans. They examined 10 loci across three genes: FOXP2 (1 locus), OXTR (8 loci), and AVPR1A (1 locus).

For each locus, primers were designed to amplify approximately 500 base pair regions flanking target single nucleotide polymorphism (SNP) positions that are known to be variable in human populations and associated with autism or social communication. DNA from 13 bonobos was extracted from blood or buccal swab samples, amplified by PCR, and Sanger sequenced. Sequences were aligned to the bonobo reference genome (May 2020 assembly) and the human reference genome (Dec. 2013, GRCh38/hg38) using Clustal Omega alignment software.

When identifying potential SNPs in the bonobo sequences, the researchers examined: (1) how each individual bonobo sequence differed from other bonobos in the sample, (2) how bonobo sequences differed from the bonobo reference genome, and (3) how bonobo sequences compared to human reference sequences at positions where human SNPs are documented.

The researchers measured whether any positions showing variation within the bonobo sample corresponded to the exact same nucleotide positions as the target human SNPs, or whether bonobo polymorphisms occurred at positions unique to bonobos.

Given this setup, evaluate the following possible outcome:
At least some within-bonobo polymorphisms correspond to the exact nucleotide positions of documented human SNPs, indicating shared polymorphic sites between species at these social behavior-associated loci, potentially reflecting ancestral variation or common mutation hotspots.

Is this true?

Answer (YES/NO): NO